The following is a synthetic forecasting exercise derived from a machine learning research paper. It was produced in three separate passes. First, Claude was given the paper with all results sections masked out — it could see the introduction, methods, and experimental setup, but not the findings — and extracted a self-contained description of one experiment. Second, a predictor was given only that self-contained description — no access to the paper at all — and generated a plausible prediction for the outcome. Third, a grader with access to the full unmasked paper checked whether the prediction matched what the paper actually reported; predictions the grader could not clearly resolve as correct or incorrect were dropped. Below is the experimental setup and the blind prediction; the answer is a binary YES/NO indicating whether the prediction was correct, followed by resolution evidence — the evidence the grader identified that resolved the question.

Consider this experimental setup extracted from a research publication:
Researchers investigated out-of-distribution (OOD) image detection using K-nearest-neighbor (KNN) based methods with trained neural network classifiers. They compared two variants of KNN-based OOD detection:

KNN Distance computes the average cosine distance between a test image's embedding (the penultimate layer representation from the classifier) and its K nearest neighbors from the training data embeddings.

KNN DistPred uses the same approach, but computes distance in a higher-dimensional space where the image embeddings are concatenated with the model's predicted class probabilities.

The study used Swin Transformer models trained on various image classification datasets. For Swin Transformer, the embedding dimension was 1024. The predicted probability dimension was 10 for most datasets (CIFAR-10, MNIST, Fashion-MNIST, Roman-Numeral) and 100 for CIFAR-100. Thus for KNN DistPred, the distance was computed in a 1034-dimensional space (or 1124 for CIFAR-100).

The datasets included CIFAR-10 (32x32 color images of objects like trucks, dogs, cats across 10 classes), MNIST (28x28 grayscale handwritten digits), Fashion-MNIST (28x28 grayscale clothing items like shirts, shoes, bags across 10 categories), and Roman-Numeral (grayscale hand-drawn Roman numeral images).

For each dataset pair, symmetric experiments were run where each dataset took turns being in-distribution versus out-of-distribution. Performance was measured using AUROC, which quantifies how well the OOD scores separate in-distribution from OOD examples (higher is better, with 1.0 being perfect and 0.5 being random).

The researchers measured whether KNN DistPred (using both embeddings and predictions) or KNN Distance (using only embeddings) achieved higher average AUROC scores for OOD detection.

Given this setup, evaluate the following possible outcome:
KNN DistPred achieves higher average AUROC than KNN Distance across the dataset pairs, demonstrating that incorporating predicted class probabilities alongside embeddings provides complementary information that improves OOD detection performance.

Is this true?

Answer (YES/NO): NO